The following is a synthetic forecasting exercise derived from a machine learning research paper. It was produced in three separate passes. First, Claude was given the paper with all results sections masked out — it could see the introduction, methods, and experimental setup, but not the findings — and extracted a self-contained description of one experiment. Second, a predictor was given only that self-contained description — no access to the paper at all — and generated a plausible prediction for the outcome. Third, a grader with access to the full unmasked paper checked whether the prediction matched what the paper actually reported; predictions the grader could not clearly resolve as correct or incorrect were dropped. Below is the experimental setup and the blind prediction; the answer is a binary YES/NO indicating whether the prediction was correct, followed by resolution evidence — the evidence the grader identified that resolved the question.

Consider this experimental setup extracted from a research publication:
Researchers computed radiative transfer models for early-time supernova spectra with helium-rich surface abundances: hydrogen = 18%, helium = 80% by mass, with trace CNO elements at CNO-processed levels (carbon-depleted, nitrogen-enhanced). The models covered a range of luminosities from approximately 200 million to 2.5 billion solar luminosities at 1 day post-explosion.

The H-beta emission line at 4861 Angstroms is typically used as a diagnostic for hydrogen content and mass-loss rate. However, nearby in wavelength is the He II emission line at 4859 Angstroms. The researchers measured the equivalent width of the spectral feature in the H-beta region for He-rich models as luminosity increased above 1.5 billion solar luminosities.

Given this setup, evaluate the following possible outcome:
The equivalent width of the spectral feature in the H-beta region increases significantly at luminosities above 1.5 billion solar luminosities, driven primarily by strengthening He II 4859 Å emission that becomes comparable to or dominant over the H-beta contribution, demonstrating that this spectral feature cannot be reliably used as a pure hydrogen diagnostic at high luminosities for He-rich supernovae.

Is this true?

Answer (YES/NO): YES